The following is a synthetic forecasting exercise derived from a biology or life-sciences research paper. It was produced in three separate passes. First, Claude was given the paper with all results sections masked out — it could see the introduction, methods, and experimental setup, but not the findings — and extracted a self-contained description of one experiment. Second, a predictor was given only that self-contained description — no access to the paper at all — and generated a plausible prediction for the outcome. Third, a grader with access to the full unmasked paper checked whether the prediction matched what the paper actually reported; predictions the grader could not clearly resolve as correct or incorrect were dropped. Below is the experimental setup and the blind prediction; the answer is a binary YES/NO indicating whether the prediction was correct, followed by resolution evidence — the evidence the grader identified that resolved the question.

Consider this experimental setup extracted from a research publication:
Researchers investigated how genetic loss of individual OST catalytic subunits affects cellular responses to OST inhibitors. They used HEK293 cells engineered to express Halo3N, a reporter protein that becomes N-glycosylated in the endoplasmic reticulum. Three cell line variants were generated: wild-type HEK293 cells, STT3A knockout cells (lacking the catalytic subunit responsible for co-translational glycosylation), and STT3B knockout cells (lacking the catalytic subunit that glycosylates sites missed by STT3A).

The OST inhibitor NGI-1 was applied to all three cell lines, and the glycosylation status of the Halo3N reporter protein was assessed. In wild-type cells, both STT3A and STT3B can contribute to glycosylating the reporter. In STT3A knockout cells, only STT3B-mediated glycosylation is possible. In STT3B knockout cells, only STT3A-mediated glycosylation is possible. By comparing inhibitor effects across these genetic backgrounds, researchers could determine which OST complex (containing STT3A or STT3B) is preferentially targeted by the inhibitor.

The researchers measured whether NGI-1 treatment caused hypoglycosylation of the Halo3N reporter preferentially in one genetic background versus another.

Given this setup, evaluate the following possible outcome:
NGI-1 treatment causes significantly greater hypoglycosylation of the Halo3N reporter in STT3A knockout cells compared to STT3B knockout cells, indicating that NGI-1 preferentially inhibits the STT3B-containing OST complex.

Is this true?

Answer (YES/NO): NO